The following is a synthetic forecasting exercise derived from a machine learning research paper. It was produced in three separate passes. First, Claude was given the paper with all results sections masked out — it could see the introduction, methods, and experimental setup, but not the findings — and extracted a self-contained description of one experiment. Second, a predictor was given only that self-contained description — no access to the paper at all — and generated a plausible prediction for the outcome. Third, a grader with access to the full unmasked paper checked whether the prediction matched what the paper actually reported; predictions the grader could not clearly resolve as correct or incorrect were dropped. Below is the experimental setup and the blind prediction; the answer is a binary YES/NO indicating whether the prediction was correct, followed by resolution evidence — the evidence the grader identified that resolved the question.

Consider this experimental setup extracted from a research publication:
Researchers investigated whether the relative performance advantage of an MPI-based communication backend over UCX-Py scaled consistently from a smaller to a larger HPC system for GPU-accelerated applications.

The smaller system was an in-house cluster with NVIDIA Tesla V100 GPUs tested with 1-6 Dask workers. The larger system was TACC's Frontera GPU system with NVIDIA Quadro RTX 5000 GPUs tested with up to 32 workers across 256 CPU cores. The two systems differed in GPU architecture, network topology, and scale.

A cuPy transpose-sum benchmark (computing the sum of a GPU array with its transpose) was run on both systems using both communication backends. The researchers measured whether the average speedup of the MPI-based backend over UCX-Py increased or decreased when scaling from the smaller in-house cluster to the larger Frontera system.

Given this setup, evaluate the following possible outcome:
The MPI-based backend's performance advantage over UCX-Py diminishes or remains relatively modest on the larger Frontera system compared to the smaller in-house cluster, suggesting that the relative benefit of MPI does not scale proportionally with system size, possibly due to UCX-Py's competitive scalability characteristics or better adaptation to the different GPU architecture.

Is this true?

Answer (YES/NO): YES